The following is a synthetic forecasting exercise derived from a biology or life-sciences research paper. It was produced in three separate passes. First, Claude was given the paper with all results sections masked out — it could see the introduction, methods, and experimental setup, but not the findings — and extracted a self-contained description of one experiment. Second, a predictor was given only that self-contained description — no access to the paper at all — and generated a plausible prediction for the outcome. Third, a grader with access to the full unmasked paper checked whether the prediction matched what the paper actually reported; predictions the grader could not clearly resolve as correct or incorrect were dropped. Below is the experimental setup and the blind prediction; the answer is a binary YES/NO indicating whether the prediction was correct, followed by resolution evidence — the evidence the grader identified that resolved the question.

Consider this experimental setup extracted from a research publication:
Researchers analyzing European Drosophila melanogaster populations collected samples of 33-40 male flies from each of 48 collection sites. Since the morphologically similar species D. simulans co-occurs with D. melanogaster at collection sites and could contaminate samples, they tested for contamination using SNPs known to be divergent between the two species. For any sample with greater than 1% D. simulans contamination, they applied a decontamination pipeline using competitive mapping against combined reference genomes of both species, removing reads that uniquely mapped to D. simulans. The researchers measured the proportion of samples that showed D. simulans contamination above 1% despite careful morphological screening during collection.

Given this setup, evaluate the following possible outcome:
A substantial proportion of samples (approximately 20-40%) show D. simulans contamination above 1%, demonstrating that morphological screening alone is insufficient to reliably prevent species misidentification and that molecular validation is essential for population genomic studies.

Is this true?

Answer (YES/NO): NO